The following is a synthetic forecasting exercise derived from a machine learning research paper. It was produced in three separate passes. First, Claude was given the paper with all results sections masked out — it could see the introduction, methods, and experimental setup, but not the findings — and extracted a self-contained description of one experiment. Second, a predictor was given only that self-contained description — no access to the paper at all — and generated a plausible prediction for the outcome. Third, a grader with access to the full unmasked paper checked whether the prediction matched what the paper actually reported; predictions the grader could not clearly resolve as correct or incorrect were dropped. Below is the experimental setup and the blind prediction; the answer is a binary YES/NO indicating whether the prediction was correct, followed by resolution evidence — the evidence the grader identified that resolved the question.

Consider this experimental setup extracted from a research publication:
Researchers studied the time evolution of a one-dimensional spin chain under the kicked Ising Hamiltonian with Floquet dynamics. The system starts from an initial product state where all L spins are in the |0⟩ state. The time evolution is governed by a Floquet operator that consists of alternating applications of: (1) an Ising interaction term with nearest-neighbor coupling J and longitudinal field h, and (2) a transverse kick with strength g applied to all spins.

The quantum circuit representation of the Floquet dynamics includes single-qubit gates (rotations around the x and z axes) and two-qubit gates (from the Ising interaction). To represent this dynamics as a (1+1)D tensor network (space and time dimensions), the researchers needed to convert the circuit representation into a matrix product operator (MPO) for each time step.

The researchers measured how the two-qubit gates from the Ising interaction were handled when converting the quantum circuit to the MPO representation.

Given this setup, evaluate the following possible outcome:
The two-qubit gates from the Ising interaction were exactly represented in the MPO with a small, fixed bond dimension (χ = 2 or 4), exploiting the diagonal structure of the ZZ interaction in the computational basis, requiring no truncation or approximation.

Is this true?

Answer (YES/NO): NO